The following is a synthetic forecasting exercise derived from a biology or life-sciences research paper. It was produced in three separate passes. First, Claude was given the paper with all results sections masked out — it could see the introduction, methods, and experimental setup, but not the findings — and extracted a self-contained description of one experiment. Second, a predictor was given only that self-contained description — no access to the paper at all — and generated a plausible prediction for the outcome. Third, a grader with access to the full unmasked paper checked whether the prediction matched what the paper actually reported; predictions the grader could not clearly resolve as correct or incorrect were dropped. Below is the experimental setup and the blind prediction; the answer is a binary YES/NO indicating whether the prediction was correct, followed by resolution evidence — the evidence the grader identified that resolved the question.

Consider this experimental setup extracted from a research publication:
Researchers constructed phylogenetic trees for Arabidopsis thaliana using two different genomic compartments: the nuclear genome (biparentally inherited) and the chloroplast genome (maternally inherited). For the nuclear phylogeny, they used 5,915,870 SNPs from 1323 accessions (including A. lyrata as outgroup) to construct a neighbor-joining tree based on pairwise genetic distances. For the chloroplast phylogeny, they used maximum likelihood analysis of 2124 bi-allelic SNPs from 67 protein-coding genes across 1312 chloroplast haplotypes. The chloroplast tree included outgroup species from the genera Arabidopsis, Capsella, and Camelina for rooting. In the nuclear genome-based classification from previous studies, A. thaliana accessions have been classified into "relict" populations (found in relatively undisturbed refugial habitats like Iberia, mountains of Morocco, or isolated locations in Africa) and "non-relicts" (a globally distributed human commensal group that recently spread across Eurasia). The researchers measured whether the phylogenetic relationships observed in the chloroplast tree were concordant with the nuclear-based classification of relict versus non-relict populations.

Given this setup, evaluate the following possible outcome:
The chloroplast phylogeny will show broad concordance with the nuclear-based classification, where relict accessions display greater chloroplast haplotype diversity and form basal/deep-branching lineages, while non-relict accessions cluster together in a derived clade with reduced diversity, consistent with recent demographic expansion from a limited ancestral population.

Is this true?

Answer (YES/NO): NO